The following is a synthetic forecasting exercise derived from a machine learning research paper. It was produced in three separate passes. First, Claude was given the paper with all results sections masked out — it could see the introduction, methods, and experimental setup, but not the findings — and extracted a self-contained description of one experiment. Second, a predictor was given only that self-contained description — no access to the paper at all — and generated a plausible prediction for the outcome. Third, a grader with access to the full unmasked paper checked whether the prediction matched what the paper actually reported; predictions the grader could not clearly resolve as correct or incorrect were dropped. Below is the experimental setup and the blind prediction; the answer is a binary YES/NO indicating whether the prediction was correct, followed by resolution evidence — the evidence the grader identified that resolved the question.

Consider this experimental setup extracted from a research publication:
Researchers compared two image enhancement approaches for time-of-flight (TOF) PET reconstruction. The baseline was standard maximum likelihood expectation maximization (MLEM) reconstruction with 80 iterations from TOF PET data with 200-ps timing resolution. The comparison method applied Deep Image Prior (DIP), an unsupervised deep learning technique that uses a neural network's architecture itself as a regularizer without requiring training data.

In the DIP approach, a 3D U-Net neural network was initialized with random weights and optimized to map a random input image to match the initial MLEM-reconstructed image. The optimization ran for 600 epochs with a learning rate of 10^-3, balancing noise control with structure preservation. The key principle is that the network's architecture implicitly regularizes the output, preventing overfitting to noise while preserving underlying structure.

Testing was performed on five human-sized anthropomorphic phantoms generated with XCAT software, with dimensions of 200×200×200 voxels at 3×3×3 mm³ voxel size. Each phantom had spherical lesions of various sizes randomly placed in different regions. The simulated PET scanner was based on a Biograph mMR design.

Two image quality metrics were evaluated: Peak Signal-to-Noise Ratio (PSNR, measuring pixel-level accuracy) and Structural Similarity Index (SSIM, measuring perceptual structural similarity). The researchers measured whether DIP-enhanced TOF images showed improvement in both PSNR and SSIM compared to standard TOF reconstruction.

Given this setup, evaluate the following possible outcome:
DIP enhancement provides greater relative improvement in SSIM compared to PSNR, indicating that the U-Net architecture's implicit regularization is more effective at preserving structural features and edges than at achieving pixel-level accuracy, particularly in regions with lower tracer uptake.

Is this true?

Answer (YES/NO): NO